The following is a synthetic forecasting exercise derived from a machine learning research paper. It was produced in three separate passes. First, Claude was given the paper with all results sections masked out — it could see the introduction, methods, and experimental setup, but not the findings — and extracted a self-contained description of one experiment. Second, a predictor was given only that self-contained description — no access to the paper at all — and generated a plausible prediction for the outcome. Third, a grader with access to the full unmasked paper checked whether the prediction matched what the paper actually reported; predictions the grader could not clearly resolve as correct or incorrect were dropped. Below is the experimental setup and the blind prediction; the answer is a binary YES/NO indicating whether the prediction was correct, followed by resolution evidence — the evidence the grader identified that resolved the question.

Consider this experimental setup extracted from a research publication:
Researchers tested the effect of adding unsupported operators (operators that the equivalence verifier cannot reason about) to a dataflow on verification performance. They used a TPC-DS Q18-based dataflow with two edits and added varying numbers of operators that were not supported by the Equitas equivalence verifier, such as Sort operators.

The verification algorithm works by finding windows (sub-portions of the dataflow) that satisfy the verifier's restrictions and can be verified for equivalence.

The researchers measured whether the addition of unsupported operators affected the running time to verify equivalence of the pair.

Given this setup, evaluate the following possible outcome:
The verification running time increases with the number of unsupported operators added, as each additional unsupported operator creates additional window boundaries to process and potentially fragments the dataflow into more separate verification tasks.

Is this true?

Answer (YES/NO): NO